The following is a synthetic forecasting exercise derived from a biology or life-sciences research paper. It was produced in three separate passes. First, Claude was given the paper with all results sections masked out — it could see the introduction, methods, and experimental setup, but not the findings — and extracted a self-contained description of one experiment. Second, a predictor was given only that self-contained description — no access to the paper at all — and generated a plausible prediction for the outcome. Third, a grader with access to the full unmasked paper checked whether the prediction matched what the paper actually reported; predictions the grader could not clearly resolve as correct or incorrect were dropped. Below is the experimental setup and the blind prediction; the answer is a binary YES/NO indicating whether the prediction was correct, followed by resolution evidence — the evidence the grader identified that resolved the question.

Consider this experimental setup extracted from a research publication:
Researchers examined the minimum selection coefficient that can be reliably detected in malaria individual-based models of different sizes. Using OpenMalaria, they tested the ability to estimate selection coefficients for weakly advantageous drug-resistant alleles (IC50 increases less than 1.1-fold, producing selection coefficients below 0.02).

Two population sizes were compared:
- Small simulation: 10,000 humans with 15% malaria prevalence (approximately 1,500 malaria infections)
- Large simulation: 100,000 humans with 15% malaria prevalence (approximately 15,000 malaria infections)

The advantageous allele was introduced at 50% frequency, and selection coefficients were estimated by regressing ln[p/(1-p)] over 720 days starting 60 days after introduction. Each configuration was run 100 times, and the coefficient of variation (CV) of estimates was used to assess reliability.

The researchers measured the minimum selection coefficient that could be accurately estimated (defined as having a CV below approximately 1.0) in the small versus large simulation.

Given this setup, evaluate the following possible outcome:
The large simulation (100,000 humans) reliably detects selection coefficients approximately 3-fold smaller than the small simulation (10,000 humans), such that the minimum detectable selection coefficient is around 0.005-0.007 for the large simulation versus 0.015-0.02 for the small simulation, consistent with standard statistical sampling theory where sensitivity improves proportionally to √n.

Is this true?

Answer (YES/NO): NO